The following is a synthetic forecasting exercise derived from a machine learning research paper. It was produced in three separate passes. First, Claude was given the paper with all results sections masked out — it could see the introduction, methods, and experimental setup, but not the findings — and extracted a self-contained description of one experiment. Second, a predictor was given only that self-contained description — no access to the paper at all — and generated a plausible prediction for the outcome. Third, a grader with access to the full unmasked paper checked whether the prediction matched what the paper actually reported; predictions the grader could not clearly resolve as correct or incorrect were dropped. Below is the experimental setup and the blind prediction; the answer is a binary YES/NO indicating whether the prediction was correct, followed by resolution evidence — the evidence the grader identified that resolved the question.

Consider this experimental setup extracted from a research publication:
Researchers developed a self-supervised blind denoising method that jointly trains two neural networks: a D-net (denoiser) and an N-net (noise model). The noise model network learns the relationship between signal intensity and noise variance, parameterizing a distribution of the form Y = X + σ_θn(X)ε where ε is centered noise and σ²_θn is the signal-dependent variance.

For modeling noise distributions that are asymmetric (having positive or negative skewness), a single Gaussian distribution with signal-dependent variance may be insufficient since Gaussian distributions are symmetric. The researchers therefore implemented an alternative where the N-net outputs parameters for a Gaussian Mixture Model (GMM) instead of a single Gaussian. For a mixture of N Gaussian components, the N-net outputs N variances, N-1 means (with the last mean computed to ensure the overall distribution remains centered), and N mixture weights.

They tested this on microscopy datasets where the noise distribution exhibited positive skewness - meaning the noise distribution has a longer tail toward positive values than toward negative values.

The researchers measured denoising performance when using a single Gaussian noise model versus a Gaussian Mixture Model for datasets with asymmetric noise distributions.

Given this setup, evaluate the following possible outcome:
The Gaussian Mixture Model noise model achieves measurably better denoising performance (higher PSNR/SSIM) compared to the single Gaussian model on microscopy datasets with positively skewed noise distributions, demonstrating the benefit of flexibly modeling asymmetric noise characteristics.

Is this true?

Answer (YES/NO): NO